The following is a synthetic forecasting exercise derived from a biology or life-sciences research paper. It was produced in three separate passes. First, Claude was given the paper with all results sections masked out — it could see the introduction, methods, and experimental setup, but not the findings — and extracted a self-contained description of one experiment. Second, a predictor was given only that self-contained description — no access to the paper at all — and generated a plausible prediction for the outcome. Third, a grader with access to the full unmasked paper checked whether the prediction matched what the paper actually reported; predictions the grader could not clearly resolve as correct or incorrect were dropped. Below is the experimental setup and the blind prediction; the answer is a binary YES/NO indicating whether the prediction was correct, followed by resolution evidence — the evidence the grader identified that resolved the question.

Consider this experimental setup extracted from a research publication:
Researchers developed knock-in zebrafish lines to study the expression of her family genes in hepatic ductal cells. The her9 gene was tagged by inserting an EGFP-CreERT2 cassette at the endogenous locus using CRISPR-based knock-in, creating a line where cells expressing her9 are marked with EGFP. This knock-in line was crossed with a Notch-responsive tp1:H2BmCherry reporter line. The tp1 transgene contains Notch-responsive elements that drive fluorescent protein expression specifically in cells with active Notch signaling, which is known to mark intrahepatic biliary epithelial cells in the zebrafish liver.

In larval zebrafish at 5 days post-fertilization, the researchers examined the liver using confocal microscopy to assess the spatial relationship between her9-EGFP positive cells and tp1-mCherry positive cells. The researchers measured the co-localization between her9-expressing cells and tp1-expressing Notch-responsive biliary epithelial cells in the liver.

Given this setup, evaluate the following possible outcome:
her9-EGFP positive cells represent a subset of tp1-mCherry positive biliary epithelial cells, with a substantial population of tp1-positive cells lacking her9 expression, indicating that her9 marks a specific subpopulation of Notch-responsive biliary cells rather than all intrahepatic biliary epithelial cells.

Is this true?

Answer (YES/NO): NO